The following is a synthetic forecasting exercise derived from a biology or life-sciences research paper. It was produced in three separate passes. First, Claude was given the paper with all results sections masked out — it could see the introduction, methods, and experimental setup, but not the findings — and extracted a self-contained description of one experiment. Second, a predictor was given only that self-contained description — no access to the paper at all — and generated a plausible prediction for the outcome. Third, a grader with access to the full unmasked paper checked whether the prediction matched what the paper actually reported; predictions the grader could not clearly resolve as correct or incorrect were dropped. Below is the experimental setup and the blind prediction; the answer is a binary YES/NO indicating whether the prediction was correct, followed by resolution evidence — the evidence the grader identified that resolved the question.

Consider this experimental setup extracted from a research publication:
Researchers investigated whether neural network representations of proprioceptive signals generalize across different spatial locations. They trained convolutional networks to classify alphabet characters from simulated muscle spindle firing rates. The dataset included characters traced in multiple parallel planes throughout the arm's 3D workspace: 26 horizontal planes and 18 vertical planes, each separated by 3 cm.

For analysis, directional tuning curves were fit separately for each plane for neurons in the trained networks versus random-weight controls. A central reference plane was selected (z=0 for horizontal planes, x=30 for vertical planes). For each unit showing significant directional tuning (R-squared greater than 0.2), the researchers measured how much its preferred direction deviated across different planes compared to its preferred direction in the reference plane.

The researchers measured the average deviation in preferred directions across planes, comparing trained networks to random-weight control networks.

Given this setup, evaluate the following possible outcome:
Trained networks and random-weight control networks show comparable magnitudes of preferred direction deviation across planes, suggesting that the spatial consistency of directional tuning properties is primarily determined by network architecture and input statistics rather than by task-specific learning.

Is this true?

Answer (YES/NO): NO